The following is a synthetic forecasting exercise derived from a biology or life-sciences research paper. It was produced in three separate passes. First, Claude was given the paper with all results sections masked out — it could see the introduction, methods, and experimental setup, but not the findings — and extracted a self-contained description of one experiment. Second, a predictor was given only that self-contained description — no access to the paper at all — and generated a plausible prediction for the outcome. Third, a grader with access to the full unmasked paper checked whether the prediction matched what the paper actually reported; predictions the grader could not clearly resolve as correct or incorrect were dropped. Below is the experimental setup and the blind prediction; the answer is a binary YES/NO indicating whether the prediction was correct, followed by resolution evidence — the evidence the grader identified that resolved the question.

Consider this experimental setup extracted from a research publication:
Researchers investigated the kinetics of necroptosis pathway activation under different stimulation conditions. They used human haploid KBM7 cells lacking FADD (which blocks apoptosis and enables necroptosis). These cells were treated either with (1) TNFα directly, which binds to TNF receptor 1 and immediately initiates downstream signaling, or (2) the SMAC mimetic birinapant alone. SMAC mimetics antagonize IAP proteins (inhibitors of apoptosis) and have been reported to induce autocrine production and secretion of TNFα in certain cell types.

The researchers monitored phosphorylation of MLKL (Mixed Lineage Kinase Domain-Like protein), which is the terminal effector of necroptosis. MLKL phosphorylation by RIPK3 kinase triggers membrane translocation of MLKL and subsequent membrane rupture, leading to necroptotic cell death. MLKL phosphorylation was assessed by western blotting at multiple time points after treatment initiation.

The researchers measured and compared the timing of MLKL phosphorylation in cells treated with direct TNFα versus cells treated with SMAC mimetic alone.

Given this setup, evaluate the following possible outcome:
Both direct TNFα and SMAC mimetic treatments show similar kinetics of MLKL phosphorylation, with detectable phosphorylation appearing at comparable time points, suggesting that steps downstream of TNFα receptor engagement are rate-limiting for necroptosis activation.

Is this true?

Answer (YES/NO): NO